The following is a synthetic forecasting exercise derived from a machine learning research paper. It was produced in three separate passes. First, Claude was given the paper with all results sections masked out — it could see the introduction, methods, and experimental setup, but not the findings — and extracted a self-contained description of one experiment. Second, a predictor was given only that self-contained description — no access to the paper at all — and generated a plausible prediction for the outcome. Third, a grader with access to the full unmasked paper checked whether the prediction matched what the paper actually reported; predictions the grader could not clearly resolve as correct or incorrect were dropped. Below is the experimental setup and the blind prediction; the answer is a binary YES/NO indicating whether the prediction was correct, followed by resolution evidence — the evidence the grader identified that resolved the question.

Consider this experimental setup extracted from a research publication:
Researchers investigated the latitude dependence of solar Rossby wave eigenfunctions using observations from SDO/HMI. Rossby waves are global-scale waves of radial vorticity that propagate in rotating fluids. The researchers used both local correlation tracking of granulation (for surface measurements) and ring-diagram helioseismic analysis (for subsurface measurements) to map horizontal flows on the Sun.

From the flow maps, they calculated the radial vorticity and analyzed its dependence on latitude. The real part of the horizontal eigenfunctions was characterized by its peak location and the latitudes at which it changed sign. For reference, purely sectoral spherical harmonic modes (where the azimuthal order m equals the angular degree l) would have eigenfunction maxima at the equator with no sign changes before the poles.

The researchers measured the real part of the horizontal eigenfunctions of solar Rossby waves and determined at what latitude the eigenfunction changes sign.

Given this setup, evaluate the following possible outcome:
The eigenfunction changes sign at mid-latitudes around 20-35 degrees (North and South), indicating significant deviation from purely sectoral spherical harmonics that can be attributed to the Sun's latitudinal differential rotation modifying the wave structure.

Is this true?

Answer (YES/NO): YES